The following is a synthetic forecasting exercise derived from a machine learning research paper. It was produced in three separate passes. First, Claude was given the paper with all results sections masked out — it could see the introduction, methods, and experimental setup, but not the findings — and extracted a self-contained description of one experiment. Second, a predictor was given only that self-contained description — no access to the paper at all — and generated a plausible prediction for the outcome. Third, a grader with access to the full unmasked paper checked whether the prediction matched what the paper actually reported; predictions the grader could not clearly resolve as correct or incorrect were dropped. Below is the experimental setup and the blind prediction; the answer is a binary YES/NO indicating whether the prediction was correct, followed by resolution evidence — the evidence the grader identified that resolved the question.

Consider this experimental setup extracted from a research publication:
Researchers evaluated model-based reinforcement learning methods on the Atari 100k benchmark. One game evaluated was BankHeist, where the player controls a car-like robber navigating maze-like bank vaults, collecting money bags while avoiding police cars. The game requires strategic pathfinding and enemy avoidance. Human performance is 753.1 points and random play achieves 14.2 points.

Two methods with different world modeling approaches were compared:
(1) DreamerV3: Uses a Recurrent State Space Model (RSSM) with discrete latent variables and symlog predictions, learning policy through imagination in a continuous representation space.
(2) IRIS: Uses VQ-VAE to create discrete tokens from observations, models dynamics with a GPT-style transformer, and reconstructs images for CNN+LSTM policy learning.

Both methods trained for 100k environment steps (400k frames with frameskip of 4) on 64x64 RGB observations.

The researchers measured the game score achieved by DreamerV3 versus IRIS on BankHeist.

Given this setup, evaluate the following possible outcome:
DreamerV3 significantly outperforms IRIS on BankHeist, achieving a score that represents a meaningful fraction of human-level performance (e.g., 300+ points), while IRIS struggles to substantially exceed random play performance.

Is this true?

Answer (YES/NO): YES